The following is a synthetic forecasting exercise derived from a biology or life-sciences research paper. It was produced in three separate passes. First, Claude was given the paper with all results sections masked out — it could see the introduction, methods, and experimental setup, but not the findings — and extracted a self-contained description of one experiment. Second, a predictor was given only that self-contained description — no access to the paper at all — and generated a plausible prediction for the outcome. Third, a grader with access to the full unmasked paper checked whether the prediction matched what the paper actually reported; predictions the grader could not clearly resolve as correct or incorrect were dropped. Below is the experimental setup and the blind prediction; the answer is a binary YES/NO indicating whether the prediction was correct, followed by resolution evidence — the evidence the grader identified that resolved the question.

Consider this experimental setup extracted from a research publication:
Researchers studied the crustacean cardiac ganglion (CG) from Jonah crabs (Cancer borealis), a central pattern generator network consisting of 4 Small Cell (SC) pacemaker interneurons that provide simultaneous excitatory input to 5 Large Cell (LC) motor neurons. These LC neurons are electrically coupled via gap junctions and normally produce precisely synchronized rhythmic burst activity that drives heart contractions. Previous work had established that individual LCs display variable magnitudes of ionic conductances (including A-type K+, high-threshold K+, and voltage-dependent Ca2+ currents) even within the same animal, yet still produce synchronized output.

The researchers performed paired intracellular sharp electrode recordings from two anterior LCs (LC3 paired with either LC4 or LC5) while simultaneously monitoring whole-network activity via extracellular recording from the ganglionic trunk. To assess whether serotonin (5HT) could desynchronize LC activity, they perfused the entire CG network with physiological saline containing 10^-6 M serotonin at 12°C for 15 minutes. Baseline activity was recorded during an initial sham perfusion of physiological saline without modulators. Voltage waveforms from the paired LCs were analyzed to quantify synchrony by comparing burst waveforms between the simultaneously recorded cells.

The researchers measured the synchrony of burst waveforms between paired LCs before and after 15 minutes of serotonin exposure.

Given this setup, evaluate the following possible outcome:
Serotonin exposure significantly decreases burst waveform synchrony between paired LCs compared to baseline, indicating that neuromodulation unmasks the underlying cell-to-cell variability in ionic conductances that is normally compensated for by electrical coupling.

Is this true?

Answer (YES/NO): YES